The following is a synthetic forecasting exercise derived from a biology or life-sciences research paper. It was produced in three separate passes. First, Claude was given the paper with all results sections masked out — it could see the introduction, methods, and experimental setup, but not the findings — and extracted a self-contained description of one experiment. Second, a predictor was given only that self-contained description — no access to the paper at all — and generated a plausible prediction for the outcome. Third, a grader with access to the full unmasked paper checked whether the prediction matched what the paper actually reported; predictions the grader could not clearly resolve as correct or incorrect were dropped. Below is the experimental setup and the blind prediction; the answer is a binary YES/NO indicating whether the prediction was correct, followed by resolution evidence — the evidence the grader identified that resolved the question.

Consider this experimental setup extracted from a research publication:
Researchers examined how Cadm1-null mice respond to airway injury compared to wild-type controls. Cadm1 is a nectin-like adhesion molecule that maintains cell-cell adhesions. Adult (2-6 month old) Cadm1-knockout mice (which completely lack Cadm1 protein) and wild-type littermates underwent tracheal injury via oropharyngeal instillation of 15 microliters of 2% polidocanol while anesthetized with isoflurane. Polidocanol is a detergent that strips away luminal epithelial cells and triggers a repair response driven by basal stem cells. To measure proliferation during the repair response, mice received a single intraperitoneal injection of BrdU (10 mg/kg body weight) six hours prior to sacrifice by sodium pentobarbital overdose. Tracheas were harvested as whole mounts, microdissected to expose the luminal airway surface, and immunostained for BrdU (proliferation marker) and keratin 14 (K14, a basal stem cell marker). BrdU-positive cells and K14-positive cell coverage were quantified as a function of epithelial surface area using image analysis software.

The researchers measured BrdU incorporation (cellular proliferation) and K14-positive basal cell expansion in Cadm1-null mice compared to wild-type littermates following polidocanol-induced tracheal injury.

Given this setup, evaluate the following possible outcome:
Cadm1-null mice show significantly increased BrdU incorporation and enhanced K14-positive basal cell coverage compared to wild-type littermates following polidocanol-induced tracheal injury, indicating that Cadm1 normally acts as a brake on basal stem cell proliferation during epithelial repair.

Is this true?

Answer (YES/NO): NO